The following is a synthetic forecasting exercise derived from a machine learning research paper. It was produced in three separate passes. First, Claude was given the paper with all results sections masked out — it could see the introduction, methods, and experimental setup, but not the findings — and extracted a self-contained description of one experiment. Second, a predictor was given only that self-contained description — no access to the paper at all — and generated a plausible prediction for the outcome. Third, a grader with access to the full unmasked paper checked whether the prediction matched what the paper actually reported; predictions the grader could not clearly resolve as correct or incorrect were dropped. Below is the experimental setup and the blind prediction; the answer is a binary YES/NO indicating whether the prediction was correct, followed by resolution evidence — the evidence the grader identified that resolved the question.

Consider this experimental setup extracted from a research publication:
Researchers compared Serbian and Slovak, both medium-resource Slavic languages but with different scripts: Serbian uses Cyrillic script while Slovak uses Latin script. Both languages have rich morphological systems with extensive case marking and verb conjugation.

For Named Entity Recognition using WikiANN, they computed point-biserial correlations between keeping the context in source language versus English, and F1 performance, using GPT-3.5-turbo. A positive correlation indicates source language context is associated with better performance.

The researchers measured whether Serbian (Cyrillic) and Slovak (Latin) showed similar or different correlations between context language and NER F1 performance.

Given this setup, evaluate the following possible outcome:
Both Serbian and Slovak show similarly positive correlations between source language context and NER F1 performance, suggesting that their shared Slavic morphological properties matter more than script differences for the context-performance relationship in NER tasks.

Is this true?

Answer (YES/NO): NO